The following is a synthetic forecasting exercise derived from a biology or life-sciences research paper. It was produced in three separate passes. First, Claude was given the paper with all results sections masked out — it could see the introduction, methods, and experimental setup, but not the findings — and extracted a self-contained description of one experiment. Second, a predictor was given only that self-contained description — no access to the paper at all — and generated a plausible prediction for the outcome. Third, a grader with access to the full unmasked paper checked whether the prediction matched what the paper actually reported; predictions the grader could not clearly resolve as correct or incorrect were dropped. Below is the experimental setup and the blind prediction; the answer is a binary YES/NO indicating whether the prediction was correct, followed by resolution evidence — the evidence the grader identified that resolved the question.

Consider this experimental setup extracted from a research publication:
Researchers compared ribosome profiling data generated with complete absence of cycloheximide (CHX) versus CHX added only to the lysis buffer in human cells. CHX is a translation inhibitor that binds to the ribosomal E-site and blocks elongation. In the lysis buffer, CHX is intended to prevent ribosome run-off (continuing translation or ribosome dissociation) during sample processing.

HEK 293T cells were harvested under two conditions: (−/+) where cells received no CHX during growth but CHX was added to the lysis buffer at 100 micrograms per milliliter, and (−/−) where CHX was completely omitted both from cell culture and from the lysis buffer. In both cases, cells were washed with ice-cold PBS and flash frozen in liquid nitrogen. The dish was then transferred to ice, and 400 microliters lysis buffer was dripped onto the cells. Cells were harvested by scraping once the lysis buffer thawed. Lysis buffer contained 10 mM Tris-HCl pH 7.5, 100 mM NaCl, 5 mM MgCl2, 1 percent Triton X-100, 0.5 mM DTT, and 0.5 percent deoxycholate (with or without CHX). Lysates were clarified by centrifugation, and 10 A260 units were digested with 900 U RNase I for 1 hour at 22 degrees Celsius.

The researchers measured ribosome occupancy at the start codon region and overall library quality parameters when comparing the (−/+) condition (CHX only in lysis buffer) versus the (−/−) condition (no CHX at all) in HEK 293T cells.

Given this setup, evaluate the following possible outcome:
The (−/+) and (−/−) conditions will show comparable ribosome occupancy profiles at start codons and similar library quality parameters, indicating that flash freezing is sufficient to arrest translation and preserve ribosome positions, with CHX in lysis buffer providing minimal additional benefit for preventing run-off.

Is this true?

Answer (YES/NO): YES